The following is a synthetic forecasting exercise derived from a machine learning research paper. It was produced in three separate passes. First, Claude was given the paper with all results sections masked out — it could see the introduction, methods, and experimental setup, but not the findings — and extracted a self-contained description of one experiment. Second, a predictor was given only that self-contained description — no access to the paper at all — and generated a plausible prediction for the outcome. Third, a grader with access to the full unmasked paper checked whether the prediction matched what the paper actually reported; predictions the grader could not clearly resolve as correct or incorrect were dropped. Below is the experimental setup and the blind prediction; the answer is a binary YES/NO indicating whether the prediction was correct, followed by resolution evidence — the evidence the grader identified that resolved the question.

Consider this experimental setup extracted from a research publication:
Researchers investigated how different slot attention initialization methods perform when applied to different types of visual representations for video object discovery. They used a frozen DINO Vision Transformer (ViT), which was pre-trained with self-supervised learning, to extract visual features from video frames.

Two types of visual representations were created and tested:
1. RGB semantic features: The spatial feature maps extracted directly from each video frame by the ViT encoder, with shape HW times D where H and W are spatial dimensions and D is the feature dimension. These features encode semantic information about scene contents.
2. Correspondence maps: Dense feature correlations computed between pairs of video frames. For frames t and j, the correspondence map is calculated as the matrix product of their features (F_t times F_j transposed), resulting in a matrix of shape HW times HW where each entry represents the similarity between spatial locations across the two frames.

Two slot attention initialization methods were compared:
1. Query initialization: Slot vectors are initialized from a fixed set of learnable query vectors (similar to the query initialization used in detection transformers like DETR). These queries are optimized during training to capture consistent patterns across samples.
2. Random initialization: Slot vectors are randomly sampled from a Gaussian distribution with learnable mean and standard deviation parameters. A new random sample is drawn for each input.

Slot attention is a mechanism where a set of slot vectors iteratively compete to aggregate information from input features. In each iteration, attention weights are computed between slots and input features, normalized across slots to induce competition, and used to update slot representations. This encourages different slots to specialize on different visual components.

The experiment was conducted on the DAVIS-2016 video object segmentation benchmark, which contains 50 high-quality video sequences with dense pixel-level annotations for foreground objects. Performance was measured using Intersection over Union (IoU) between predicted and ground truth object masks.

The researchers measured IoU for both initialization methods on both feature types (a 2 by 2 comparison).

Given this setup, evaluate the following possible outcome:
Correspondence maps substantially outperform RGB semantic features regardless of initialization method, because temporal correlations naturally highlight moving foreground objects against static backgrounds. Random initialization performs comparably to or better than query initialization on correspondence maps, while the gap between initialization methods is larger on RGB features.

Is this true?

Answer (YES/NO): NO